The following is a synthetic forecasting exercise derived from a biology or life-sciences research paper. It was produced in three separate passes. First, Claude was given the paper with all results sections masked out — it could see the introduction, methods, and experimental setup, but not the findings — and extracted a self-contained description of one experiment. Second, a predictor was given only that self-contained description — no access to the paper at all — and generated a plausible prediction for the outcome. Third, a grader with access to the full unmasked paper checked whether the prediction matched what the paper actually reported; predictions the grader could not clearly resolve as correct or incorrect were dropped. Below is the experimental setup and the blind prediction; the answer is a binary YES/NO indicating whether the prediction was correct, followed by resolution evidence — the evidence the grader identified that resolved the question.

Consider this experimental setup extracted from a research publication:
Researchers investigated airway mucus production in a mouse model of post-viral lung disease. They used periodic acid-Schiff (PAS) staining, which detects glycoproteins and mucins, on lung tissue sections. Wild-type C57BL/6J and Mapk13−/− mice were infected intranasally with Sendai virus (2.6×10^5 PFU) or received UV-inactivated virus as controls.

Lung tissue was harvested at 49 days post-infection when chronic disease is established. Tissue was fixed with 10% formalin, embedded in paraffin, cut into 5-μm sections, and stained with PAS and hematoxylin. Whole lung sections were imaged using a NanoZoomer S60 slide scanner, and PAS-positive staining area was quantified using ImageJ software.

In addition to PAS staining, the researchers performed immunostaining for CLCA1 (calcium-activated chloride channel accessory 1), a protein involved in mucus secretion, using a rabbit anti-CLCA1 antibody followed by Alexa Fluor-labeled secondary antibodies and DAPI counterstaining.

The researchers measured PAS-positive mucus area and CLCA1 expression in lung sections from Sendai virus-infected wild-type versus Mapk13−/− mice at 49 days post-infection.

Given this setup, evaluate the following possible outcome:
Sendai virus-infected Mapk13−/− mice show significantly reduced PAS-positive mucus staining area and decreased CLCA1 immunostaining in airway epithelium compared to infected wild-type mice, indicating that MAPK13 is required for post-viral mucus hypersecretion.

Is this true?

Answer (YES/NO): YES